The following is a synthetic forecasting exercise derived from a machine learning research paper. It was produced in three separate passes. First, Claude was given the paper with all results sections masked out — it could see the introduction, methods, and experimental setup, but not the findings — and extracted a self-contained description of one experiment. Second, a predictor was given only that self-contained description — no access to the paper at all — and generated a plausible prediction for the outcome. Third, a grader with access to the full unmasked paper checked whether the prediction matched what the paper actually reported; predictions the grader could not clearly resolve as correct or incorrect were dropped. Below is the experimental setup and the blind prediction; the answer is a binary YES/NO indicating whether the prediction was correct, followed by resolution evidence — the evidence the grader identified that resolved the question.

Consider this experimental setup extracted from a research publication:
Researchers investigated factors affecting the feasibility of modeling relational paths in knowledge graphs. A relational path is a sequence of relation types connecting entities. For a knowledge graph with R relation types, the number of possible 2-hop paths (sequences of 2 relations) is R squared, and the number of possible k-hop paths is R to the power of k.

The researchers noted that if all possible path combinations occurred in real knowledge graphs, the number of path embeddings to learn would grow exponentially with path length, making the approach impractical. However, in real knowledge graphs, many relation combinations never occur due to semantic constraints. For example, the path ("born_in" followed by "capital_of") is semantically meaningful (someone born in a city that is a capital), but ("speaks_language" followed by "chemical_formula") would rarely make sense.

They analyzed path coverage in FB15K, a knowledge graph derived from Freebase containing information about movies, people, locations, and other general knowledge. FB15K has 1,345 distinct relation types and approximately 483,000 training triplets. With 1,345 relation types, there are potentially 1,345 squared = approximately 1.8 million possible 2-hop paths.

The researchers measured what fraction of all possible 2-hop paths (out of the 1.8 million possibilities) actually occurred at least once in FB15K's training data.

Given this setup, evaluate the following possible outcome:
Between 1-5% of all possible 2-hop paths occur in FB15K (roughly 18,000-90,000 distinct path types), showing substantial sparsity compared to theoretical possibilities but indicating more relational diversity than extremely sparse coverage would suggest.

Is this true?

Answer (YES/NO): YES